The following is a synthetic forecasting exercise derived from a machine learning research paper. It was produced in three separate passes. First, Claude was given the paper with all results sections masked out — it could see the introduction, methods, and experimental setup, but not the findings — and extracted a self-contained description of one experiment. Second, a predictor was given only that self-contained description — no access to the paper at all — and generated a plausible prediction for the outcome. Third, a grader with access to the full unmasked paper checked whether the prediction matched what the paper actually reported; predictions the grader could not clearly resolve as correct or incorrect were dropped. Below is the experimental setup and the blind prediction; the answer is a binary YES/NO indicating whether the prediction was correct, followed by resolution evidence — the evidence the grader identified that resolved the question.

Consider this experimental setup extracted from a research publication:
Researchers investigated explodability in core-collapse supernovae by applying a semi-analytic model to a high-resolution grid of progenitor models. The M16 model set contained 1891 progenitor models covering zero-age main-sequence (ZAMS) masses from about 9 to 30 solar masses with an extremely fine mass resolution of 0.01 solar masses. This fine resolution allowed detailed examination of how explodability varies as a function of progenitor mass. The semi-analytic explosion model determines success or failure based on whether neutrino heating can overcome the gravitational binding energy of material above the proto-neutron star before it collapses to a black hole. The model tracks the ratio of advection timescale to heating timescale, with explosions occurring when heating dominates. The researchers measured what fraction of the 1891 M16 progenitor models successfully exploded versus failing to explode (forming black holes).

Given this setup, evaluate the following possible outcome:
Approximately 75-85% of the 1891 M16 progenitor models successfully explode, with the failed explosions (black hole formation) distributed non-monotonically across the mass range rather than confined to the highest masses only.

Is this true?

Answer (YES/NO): NO